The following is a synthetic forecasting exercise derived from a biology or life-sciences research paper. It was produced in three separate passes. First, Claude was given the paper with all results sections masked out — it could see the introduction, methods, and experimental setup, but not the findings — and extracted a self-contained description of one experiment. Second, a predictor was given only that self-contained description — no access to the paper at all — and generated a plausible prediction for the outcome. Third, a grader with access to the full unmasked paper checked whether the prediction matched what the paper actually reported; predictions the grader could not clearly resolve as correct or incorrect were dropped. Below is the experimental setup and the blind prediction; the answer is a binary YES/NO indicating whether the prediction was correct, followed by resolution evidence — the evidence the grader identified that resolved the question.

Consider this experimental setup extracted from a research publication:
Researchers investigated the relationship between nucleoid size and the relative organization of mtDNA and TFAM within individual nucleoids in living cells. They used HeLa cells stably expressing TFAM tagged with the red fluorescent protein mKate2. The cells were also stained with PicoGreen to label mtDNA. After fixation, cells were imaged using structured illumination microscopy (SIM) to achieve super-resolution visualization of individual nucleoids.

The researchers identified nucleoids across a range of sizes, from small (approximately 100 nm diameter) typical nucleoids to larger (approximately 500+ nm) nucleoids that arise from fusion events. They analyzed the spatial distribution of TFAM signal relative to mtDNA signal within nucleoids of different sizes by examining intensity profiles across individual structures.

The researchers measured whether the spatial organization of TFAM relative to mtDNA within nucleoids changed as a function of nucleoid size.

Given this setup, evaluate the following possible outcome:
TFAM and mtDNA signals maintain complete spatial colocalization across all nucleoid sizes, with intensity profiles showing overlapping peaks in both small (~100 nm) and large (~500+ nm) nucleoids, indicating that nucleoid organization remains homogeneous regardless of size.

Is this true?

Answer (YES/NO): NO